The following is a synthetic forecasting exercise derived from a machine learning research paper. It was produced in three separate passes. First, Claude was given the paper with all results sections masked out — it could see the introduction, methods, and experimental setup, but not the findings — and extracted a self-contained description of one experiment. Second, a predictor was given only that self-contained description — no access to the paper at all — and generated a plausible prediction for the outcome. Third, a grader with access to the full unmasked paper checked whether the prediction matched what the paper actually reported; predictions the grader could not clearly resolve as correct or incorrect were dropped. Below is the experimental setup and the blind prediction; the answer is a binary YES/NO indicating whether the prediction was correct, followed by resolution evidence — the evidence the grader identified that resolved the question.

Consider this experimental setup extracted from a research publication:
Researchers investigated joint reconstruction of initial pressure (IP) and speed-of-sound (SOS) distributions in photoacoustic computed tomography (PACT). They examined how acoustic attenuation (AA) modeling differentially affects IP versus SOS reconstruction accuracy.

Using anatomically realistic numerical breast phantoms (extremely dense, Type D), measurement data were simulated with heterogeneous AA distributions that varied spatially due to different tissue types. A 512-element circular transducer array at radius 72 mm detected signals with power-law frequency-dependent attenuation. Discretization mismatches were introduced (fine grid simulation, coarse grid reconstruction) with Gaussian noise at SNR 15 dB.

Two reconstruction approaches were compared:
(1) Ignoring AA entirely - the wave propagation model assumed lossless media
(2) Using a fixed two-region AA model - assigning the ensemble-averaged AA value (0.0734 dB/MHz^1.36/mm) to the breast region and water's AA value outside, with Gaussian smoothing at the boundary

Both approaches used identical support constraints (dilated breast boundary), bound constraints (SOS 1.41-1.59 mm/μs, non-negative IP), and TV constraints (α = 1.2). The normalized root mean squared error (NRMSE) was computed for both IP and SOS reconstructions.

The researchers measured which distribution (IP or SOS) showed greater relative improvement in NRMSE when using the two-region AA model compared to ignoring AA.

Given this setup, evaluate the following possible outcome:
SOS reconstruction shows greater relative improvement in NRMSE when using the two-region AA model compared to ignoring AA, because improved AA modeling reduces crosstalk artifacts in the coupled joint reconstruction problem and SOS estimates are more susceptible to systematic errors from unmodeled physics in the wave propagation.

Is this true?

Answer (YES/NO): NO